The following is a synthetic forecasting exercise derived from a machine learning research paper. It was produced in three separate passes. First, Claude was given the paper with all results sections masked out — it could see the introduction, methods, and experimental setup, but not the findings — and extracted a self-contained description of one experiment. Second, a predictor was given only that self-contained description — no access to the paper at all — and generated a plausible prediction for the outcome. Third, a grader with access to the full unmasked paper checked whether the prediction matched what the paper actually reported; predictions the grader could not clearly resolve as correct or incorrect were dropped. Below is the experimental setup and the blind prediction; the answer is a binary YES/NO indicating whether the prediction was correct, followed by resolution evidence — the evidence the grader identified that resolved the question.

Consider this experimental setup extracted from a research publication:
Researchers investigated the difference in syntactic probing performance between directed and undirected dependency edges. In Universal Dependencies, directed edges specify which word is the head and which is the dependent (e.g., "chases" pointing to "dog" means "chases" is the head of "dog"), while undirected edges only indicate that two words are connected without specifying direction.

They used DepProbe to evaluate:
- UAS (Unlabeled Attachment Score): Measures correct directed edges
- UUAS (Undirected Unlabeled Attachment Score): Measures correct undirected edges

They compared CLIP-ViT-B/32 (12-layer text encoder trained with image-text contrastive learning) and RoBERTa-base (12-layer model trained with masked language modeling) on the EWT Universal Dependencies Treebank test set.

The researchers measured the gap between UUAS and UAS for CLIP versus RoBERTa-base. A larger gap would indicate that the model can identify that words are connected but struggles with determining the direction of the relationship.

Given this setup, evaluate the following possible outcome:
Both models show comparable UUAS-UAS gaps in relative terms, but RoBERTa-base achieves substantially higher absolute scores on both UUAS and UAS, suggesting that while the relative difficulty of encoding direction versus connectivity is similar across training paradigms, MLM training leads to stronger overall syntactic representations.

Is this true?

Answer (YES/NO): YES